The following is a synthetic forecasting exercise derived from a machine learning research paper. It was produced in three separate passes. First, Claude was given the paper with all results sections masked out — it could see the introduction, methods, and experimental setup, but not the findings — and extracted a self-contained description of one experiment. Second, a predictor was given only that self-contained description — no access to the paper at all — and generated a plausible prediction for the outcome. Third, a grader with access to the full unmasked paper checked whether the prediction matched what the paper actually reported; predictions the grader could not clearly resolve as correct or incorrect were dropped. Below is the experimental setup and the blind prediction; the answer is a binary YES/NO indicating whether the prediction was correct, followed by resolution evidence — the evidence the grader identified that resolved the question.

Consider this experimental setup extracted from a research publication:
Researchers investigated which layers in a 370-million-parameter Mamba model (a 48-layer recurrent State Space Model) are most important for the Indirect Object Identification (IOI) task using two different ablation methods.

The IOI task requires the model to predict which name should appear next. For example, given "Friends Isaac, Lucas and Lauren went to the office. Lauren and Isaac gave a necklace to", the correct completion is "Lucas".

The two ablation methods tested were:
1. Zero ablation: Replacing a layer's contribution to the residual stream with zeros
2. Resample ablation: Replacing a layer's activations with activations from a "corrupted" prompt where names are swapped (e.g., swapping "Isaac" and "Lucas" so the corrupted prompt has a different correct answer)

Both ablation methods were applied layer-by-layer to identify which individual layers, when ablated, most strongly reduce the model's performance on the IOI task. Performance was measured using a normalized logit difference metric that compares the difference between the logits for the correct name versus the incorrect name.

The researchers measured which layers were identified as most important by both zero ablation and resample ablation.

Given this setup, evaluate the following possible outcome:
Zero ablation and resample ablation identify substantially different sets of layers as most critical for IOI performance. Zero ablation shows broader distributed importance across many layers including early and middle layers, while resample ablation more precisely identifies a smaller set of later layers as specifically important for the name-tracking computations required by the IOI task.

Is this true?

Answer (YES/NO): NO